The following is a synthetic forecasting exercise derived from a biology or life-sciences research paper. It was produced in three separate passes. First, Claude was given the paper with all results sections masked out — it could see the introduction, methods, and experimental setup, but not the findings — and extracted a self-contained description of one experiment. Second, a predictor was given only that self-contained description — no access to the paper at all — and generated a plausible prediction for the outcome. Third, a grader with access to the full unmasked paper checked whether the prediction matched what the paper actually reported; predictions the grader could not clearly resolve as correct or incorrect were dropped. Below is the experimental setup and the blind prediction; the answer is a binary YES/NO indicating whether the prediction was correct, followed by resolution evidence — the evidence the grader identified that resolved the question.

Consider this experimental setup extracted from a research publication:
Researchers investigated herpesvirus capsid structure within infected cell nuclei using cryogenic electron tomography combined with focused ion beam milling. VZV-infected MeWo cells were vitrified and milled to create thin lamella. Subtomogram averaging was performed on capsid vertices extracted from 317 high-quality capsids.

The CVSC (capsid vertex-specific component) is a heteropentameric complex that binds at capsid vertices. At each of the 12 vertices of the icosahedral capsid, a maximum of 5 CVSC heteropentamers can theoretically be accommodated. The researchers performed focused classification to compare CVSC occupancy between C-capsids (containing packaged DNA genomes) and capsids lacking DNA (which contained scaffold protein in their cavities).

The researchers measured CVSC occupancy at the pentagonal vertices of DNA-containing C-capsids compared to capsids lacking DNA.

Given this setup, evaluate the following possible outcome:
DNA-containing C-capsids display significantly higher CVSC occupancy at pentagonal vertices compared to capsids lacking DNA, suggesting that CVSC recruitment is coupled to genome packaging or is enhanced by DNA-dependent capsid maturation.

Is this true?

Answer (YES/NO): YES